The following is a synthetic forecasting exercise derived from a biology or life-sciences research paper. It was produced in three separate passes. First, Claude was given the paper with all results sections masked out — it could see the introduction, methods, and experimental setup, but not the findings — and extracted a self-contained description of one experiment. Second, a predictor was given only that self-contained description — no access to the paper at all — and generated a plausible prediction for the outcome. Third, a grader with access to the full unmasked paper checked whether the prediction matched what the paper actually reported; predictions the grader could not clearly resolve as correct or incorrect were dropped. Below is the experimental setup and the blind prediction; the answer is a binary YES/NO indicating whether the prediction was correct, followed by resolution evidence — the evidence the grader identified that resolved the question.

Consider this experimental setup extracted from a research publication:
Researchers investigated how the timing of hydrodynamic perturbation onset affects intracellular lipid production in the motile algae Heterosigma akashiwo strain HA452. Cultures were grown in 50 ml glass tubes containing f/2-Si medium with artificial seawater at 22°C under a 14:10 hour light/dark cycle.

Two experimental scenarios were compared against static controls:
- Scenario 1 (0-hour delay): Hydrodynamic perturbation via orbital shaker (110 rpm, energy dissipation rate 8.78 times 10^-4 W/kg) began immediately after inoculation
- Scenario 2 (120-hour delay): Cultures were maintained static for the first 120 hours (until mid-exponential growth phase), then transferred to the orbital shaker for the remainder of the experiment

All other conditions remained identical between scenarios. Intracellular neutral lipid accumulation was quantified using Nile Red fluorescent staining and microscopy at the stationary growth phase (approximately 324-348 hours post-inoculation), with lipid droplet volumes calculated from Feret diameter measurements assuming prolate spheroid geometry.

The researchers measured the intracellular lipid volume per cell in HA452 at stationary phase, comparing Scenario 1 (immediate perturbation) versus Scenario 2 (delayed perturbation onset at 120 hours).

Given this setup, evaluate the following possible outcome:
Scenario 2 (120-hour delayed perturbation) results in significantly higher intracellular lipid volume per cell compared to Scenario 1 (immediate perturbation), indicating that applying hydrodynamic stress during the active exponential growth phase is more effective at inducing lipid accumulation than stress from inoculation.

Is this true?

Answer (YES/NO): NO